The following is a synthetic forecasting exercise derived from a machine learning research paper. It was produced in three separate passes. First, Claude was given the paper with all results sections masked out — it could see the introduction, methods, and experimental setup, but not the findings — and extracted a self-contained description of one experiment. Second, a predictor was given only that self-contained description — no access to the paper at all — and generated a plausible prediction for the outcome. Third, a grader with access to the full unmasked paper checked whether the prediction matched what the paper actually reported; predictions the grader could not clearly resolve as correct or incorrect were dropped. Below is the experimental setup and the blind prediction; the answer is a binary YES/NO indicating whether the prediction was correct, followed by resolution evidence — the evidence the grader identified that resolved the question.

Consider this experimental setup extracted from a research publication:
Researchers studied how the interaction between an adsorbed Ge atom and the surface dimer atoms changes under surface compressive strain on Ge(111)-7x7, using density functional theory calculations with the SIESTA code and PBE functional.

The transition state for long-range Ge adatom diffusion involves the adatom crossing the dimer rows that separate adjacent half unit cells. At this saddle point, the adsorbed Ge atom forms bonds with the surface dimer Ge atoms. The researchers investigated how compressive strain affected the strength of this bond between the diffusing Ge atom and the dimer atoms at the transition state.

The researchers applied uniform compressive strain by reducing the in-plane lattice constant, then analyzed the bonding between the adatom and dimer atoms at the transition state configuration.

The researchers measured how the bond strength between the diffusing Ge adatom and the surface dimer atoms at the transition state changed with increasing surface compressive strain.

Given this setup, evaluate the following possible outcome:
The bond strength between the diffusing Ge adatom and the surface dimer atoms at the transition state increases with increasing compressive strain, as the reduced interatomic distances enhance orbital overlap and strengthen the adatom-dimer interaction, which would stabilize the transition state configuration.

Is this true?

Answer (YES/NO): NO